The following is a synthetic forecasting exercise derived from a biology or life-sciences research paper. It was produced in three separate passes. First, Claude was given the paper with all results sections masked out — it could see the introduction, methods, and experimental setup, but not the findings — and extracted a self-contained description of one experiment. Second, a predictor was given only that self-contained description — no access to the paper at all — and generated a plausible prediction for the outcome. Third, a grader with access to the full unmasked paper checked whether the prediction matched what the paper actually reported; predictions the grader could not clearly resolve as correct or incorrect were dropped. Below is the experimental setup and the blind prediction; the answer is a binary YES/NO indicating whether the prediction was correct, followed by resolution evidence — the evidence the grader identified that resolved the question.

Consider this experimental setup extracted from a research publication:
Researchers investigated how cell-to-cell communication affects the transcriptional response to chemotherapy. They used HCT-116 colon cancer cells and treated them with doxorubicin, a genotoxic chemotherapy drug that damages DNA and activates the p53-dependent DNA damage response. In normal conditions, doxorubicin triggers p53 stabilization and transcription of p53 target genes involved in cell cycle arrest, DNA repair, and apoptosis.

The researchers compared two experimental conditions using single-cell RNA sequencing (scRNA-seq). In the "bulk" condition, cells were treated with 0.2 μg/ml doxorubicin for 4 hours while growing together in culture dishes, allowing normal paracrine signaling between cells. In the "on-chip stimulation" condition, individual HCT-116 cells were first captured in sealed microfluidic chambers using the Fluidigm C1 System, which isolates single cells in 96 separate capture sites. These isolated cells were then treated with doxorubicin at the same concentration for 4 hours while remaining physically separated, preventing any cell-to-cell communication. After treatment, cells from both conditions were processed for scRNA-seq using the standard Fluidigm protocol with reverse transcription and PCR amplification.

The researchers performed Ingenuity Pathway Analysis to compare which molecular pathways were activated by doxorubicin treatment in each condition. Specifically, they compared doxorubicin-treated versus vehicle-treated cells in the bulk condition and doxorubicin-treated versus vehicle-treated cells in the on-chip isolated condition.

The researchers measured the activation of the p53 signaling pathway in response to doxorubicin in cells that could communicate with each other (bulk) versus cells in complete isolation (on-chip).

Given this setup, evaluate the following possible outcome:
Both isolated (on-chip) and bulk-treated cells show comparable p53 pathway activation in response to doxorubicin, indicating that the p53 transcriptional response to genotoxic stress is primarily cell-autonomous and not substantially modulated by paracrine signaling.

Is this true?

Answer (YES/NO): NO